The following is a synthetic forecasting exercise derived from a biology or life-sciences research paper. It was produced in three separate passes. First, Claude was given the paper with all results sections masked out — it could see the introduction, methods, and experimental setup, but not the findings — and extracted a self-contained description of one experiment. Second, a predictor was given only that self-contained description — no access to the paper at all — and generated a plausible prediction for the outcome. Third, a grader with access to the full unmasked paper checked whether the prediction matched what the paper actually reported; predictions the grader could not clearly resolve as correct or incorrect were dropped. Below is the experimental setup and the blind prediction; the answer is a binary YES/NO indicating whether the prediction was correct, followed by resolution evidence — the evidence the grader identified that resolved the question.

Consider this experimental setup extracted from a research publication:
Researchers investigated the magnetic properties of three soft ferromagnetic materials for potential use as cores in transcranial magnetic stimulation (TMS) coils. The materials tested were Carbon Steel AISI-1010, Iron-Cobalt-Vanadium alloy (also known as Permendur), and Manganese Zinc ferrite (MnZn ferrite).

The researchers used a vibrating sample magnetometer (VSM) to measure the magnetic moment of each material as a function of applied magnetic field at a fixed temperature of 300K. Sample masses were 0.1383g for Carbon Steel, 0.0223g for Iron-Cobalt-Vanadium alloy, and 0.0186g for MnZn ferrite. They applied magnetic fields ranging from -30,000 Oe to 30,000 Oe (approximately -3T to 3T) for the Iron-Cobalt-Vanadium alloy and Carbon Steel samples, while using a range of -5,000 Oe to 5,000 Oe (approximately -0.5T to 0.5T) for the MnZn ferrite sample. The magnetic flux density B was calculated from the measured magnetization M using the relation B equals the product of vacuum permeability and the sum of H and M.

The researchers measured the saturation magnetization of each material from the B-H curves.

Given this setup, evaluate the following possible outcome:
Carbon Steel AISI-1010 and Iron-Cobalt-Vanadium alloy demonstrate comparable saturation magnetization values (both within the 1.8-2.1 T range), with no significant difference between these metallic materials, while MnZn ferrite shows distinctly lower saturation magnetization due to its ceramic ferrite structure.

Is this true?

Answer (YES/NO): NO